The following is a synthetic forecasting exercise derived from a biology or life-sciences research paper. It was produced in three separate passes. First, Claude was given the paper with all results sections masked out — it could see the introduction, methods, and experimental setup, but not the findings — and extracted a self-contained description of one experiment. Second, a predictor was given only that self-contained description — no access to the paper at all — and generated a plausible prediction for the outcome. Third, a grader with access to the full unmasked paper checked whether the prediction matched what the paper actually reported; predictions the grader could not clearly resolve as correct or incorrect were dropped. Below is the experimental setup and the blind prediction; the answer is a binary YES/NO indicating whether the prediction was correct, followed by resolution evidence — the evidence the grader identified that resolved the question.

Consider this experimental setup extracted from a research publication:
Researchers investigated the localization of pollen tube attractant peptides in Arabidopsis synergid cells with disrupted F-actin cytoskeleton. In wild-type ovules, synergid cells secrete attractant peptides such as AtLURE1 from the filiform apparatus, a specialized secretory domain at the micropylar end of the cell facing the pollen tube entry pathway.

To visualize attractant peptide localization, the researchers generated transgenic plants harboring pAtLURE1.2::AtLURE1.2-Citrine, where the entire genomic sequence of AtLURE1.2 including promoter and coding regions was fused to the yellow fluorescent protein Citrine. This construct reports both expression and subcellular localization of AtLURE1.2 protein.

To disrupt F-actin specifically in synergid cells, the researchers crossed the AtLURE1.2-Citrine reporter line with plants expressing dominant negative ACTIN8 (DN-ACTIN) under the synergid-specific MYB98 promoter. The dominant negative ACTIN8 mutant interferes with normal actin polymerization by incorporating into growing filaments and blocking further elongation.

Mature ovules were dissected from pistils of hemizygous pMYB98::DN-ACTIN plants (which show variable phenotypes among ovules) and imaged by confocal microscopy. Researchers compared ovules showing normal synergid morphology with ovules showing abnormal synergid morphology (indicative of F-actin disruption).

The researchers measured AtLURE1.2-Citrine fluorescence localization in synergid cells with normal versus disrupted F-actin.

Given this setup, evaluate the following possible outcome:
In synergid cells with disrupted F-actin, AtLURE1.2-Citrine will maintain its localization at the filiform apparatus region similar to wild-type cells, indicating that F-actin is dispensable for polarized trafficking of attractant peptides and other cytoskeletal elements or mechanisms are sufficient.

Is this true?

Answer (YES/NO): NO